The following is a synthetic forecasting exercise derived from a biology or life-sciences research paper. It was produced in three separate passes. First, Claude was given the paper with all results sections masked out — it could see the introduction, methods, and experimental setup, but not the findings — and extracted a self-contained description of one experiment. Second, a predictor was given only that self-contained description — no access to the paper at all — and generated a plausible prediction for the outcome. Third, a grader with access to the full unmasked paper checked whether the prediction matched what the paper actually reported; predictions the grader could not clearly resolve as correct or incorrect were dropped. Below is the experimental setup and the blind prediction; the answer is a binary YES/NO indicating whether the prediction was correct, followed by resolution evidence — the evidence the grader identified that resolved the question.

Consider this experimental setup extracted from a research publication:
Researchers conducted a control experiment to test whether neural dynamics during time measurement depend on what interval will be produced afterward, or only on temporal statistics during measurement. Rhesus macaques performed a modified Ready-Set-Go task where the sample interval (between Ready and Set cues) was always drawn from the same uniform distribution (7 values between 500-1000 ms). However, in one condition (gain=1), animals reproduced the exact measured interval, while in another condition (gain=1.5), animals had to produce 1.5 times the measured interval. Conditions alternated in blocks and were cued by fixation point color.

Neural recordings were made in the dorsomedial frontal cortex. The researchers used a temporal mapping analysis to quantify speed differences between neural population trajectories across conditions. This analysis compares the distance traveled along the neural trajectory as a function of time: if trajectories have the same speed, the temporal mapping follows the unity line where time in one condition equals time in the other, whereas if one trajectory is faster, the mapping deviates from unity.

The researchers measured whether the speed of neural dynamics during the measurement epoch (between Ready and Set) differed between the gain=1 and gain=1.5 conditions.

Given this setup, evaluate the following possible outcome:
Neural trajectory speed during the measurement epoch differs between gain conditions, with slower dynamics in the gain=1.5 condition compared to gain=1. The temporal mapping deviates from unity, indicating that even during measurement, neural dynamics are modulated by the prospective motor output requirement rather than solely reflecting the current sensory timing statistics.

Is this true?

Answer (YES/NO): NO